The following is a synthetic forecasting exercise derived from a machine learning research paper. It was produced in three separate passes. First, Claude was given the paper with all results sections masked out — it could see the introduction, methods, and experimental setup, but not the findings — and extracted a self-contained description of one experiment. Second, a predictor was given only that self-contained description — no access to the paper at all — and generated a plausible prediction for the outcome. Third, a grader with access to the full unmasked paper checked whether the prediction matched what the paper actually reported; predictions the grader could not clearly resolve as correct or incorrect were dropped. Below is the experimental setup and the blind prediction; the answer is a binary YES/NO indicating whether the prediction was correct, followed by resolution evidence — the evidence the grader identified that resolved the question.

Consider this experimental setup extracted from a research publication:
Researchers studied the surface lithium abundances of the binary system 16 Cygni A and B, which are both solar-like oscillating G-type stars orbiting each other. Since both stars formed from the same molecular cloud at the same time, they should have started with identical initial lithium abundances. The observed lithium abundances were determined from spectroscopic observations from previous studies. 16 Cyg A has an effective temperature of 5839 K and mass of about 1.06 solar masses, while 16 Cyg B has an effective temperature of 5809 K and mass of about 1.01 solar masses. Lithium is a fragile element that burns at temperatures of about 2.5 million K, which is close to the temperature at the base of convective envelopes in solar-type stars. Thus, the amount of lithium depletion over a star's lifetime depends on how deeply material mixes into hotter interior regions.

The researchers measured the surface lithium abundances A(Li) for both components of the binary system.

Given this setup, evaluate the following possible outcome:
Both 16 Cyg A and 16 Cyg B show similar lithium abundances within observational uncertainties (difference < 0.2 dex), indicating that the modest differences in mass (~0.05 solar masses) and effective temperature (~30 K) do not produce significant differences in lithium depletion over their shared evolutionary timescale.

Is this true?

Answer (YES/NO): NO